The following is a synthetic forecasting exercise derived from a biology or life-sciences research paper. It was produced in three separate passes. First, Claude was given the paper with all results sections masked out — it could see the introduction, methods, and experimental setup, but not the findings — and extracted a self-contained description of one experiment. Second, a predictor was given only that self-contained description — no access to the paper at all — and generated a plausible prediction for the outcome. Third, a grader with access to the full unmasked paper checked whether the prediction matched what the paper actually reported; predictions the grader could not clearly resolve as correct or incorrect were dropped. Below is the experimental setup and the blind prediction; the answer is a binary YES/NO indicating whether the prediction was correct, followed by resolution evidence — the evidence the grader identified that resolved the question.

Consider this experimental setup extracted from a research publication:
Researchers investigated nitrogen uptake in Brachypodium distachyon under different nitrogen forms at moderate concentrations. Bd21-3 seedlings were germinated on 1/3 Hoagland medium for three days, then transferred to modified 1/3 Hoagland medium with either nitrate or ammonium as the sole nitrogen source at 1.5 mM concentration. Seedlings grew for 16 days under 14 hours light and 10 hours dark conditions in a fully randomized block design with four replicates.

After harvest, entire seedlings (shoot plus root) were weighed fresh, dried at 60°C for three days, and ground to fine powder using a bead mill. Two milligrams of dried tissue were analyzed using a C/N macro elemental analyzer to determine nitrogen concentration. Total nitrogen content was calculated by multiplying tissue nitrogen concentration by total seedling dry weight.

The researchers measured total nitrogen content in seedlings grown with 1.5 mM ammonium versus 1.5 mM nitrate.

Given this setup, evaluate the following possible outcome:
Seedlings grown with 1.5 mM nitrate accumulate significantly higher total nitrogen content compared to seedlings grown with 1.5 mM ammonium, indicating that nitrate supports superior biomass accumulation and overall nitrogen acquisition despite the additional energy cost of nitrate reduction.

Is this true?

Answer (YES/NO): NO